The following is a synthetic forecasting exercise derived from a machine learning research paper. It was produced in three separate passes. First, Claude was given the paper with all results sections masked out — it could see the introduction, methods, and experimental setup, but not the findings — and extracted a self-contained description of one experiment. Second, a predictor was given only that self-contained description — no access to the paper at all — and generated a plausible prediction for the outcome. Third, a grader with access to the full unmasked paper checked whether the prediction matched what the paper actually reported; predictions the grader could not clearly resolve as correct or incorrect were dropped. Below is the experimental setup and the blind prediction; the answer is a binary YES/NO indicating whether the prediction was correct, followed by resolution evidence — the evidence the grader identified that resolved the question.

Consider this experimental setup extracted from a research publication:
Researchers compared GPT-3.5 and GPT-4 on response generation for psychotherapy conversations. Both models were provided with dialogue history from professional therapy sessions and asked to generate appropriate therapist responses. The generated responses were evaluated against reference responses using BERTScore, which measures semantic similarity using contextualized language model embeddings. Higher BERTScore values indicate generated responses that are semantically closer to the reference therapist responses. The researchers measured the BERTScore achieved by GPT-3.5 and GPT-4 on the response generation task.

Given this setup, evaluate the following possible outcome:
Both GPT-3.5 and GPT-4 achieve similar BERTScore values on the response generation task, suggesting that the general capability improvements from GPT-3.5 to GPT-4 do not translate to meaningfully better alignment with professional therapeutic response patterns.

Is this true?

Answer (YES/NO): YES